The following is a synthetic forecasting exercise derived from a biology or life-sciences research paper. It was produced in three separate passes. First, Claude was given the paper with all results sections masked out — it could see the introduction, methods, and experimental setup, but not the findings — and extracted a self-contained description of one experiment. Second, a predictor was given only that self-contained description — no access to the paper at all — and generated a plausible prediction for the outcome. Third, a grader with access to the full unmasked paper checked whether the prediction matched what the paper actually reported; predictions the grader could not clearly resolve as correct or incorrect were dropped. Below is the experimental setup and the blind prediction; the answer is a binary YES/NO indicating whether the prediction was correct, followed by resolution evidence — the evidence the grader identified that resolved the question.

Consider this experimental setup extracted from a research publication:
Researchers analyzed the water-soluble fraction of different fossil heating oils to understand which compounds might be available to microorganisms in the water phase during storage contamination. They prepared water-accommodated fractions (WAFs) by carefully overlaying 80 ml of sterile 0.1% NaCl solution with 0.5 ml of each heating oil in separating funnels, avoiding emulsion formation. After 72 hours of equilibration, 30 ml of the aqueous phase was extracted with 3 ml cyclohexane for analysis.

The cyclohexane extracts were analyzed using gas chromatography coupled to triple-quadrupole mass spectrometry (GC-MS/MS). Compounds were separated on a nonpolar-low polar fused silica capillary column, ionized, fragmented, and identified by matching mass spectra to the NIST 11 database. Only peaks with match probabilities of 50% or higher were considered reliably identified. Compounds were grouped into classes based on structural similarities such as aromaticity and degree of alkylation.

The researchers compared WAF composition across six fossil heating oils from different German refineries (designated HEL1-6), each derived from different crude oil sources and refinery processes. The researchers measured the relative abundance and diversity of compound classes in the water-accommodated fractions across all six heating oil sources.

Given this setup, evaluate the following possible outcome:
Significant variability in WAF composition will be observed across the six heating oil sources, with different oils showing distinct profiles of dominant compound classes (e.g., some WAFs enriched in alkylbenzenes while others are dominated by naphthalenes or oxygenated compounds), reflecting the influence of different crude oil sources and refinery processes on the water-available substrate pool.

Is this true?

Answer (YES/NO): NO